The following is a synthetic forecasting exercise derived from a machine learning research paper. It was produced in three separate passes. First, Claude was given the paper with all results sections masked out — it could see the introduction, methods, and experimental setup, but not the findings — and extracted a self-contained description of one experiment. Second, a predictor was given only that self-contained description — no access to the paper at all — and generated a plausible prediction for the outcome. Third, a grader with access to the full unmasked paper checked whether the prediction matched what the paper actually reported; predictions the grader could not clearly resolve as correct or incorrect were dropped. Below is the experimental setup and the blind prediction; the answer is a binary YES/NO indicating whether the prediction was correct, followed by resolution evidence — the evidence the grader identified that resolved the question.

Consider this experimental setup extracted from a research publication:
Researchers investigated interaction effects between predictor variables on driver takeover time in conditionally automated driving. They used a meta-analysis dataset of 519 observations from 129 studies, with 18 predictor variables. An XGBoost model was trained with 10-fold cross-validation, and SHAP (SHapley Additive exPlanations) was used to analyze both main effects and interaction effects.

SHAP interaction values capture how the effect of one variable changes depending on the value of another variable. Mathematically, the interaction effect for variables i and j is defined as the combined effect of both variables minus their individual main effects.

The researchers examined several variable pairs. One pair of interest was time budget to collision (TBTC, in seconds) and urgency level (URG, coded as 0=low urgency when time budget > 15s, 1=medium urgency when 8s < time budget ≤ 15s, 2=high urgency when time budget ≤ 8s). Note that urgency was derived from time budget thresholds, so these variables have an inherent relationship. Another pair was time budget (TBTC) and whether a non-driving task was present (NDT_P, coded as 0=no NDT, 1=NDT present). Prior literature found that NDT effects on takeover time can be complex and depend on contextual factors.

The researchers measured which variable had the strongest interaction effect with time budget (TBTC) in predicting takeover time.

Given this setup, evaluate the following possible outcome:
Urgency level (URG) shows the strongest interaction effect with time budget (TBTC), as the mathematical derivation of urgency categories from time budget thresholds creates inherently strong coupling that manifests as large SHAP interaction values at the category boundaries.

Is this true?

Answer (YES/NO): NO